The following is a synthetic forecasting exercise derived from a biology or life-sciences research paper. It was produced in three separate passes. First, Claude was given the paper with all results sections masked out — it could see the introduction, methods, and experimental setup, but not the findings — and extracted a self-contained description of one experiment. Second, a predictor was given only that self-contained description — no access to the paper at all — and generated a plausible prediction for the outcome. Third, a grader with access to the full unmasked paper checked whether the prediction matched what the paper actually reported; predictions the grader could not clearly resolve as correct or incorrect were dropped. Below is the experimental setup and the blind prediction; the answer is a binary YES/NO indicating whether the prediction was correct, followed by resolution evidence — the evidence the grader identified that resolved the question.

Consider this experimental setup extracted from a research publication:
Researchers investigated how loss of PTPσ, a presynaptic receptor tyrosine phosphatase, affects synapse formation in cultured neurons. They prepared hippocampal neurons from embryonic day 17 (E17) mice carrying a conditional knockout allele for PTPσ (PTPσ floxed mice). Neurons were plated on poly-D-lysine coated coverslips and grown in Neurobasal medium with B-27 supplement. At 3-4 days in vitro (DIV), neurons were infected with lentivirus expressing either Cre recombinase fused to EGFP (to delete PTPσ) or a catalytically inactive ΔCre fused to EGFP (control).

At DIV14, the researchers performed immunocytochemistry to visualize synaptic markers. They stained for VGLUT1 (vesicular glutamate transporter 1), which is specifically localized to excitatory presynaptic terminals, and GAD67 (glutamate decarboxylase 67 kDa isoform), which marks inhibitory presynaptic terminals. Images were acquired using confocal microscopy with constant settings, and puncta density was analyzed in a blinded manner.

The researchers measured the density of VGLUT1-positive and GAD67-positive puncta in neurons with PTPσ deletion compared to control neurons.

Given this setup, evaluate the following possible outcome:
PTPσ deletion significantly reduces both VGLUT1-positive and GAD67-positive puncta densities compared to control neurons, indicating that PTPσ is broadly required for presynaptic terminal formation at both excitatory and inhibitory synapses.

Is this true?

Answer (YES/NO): NO